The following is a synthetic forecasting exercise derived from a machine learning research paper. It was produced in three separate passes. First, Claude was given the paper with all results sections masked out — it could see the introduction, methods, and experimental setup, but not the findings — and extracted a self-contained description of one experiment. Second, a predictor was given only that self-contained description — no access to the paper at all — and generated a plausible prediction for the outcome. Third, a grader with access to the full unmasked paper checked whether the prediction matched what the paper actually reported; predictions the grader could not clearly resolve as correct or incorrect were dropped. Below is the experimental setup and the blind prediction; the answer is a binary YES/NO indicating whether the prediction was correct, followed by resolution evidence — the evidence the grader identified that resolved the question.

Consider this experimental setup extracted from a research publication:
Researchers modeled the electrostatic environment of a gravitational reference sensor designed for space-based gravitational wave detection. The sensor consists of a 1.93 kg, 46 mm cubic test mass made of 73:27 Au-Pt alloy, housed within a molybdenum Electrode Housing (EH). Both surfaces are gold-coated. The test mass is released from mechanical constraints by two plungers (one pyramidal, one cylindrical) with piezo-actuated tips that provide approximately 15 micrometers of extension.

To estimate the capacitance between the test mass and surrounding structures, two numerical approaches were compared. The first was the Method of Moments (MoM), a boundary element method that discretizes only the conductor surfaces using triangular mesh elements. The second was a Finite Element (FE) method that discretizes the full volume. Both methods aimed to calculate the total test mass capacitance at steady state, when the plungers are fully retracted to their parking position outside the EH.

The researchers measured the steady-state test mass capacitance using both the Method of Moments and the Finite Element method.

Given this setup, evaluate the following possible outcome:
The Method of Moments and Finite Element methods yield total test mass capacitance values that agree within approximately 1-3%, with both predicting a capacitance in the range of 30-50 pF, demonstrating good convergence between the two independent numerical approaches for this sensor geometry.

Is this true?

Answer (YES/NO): NO